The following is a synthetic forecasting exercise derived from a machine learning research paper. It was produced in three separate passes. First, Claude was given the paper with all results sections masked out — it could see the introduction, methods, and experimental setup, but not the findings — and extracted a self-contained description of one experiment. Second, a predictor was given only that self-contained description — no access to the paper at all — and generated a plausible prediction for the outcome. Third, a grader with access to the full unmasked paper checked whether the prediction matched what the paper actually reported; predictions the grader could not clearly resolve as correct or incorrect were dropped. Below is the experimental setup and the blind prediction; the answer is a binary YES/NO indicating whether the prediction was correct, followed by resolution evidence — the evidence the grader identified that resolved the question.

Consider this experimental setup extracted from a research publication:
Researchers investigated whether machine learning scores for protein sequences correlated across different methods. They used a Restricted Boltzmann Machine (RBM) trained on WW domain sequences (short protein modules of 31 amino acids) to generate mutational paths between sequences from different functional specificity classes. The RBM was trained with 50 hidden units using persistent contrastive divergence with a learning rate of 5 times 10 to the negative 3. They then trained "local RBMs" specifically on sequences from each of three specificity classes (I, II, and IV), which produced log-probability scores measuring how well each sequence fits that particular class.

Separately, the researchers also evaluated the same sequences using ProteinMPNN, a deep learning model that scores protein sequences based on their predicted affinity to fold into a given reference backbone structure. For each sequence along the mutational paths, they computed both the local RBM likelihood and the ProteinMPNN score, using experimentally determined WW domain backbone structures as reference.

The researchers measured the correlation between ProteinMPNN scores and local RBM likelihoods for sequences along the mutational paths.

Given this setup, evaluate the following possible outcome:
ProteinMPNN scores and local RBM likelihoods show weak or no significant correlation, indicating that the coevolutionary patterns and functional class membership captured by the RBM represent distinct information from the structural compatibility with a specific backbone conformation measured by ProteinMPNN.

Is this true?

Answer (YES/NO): YES